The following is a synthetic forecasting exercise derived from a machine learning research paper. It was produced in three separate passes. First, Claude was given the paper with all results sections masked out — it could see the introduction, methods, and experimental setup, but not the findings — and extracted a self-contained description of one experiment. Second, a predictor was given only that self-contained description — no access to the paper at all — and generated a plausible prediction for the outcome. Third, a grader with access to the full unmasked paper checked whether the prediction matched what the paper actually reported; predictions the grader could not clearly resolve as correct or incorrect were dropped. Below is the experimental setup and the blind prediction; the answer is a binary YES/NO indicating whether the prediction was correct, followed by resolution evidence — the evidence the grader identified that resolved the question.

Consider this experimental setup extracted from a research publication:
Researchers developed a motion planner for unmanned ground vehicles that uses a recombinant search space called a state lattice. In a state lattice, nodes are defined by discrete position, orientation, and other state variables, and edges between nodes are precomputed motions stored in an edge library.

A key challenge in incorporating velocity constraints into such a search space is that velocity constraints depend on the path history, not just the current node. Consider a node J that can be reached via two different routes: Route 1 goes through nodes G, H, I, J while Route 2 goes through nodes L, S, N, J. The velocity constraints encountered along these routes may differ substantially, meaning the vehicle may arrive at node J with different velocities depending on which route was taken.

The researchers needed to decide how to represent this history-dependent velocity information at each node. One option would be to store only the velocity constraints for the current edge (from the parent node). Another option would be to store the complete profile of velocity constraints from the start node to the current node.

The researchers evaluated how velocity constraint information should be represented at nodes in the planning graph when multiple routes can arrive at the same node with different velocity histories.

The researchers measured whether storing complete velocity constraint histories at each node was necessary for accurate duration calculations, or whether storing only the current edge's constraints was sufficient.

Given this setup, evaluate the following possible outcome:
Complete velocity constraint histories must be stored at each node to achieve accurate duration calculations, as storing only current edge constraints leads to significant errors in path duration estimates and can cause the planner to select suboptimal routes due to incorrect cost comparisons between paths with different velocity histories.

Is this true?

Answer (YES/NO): YES